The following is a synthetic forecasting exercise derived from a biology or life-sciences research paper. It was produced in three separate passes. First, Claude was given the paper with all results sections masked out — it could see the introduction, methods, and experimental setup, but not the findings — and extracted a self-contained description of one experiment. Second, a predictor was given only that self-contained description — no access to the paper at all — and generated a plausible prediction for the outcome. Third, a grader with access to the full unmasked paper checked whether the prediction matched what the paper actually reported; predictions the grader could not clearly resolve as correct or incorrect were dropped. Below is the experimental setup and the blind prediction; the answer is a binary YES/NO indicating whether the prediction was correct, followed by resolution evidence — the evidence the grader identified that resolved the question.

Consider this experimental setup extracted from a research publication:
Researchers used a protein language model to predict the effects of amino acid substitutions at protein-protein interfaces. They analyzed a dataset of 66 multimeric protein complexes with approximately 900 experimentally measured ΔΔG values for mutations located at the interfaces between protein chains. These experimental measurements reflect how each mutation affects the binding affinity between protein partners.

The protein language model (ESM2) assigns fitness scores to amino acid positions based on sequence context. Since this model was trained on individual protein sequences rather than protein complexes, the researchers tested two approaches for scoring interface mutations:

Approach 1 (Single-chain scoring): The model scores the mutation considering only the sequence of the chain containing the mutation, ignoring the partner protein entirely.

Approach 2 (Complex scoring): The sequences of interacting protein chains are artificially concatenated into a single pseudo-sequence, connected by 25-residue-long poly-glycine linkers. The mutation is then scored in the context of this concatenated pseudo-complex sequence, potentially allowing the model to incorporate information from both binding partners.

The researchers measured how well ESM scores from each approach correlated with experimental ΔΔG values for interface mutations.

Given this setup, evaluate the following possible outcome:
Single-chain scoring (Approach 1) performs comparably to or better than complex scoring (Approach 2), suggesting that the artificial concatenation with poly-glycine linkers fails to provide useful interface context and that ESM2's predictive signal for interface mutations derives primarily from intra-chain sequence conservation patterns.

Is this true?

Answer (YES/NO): YES